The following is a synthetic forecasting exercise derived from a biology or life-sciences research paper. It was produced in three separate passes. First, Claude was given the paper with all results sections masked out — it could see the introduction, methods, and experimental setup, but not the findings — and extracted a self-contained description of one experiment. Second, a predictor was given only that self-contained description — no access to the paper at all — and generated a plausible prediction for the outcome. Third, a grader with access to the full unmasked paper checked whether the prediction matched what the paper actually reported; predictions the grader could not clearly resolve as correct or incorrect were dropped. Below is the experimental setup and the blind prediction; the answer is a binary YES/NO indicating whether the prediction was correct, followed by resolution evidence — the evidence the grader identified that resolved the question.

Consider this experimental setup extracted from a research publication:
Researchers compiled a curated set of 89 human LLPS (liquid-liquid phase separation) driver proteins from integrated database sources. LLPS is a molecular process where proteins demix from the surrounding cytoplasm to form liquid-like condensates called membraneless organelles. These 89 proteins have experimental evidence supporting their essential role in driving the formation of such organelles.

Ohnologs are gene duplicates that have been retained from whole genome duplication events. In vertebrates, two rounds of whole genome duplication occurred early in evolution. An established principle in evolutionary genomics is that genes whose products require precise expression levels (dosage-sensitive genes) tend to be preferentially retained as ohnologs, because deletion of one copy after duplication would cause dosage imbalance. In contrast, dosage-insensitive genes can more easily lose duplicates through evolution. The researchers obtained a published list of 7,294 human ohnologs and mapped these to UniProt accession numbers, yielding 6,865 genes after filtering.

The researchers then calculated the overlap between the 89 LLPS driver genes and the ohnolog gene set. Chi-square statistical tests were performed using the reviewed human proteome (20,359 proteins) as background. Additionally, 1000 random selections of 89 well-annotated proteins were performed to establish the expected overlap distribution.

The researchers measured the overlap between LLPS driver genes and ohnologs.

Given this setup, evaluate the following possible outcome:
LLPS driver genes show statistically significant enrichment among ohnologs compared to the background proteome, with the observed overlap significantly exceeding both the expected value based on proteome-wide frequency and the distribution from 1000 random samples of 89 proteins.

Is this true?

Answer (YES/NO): YES